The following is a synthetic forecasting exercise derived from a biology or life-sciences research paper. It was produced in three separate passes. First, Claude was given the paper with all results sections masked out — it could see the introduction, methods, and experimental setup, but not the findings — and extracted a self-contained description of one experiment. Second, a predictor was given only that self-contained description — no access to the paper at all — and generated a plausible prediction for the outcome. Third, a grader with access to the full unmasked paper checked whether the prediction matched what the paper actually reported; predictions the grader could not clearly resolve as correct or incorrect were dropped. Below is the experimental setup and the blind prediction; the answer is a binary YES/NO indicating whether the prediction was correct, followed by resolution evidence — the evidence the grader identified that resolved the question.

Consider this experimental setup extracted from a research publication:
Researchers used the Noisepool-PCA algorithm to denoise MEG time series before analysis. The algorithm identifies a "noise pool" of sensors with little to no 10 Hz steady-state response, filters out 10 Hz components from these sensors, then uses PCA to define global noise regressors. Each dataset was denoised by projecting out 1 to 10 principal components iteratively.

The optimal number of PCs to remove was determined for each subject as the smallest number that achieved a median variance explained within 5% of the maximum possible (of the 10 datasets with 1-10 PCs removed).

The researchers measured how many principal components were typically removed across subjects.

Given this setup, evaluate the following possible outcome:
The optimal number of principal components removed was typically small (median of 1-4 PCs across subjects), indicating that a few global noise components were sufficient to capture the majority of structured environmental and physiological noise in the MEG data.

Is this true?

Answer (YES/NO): NO